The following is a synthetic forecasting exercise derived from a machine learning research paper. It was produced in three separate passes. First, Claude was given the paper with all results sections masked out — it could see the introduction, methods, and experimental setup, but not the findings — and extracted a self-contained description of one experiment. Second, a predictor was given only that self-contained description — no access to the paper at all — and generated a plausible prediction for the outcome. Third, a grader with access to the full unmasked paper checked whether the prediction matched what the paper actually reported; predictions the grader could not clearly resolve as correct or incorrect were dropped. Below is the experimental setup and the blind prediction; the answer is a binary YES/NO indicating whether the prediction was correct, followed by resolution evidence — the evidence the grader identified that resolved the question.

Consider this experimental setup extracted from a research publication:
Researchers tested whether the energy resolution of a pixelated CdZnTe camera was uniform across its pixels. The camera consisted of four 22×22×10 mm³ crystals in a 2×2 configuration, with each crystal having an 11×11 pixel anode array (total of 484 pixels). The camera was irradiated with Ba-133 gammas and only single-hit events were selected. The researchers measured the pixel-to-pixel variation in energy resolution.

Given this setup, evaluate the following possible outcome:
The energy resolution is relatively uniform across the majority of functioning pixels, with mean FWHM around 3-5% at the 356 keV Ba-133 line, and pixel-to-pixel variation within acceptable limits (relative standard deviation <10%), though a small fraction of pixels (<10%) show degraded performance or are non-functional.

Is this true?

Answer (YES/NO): NO